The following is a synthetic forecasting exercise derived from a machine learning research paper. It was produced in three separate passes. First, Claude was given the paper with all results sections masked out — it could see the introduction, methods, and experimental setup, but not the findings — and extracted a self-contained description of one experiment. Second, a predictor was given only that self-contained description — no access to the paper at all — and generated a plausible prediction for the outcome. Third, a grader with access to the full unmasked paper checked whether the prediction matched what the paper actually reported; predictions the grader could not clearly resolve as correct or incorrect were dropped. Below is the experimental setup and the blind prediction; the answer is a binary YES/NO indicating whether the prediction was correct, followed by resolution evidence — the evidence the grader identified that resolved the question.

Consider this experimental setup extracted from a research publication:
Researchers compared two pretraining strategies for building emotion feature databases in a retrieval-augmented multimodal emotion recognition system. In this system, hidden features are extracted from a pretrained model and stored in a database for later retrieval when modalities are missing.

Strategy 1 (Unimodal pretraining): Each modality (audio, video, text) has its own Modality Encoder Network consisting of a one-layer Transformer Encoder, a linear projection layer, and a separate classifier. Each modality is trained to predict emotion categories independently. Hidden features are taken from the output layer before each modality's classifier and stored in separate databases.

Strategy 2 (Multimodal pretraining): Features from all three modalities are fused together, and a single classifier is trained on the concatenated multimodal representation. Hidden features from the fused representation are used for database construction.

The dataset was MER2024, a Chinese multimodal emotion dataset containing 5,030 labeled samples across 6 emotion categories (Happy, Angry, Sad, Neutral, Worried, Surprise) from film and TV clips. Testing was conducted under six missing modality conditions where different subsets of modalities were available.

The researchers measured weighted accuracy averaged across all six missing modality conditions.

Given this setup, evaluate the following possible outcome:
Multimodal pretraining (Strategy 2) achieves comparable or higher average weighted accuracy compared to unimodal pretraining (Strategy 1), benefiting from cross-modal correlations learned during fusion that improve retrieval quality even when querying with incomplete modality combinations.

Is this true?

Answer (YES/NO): NO